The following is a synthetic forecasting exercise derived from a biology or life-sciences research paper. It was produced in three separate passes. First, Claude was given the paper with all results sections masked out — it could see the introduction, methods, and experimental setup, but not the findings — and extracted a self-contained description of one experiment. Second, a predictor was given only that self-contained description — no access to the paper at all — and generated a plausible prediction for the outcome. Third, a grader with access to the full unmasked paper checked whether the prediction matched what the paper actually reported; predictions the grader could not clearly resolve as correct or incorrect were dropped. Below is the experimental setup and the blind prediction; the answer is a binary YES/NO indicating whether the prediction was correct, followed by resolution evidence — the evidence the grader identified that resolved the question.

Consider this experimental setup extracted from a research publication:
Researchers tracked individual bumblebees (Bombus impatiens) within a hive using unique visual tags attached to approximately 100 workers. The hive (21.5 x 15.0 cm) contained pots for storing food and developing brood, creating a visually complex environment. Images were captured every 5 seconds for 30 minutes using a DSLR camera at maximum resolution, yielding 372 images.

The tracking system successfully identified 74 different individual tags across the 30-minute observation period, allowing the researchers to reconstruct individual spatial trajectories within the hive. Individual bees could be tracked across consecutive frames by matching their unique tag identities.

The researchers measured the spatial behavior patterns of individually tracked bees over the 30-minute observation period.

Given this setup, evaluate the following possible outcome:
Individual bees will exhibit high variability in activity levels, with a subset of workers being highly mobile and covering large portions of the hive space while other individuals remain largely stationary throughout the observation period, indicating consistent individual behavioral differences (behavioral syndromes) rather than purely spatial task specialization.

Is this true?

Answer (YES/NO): NO